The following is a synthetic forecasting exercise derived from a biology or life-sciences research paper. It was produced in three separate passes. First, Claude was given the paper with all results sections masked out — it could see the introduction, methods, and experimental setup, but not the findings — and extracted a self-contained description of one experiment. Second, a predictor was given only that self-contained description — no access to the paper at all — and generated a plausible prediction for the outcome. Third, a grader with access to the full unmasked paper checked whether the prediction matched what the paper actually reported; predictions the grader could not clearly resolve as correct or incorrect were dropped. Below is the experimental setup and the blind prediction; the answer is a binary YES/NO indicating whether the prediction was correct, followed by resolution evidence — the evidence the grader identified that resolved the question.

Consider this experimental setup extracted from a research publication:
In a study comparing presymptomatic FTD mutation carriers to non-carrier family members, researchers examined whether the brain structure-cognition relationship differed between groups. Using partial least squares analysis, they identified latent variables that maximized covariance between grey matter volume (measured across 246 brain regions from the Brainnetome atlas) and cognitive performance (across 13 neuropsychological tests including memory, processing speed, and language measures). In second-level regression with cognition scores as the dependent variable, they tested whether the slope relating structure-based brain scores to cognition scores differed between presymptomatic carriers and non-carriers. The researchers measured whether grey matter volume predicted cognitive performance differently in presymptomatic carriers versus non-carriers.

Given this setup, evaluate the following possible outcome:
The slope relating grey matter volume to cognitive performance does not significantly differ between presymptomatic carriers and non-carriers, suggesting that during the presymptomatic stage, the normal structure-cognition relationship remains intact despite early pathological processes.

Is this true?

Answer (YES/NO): YES